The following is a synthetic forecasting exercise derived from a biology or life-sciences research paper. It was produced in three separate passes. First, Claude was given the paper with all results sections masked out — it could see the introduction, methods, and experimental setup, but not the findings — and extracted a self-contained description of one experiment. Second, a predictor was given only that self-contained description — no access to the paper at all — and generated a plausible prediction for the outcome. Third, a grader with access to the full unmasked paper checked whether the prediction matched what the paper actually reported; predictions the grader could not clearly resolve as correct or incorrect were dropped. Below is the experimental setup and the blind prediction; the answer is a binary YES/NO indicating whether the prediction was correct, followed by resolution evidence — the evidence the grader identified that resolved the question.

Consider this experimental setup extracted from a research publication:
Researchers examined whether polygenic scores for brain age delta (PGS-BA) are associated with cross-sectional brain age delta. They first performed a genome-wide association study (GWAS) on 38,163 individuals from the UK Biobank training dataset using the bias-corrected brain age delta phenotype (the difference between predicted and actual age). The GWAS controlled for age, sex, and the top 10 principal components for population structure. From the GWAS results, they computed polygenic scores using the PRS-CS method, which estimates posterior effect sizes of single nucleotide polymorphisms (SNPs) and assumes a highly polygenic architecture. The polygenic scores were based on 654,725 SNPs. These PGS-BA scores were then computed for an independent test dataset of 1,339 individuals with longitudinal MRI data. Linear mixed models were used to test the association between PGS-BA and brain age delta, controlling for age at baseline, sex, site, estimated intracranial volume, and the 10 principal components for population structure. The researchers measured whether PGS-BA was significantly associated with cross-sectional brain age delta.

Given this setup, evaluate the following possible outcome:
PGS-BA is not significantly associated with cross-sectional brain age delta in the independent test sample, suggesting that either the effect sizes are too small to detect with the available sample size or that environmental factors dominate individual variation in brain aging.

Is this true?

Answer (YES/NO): NO